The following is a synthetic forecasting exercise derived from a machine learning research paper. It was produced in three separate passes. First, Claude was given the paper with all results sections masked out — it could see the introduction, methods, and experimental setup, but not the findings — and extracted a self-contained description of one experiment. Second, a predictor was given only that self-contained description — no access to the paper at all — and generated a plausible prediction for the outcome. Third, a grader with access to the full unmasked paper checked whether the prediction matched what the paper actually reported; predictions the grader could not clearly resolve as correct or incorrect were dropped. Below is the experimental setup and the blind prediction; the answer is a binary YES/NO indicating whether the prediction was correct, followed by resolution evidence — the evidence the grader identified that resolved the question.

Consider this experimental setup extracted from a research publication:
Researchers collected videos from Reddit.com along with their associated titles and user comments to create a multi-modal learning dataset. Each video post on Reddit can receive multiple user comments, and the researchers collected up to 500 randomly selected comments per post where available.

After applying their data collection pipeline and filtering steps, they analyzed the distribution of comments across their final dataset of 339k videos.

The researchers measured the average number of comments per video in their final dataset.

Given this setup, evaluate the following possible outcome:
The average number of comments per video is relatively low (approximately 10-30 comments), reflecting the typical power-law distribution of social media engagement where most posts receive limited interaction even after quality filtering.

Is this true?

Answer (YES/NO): YES